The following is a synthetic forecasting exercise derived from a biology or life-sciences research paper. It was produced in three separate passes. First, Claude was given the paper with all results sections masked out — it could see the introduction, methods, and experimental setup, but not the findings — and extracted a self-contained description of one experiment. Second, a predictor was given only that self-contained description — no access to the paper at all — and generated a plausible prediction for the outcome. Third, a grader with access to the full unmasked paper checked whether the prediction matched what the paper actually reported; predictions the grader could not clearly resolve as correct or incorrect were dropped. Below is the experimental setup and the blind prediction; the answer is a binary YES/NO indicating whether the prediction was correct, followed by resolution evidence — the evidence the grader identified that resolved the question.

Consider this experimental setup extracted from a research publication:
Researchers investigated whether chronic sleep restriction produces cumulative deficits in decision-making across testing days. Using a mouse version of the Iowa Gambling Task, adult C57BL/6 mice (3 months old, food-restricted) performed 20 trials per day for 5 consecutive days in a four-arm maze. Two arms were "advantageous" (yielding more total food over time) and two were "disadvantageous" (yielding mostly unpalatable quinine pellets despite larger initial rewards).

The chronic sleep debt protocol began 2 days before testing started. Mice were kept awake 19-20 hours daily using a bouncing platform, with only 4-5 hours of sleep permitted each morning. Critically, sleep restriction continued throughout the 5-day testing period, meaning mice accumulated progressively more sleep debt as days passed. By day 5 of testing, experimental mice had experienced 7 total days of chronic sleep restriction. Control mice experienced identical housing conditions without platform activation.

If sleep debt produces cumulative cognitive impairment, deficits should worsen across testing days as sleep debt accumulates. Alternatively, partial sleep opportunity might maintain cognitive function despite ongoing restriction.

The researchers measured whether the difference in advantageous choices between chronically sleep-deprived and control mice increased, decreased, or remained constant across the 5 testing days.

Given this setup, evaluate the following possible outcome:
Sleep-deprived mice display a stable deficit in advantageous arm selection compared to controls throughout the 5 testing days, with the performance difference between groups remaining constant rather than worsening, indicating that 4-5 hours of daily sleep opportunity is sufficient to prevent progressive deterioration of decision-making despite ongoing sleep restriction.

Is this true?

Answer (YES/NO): NO